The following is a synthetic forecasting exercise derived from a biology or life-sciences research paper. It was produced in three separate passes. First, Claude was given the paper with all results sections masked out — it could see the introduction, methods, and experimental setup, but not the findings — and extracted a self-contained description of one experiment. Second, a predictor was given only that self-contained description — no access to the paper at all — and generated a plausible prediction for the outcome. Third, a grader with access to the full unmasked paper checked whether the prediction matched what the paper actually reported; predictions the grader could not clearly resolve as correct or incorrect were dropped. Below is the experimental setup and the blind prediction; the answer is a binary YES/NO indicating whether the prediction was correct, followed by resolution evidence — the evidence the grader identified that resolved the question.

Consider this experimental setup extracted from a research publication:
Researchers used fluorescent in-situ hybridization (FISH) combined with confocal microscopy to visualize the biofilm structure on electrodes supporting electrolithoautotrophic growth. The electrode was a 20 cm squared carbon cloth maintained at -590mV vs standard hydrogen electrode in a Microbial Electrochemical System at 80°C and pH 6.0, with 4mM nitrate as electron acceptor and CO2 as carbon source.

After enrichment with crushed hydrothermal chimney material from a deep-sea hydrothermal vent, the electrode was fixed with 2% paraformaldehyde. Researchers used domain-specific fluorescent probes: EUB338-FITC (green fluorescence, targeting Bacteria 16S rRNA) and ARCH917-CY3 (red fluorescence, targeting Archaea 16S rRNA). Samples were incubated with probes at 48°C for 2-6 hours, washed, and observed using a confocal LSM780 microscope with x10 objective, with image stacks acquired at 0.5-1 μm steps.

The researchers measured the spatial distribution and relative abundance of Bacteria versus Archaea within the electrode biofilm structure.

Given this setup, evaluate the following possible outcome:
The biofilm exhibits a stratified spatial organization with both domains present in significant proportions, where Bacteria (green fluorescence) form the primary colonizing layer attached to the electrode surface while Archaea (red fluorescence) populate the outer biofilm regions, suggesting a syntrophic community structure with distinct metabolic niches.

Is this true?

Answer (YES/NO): NO